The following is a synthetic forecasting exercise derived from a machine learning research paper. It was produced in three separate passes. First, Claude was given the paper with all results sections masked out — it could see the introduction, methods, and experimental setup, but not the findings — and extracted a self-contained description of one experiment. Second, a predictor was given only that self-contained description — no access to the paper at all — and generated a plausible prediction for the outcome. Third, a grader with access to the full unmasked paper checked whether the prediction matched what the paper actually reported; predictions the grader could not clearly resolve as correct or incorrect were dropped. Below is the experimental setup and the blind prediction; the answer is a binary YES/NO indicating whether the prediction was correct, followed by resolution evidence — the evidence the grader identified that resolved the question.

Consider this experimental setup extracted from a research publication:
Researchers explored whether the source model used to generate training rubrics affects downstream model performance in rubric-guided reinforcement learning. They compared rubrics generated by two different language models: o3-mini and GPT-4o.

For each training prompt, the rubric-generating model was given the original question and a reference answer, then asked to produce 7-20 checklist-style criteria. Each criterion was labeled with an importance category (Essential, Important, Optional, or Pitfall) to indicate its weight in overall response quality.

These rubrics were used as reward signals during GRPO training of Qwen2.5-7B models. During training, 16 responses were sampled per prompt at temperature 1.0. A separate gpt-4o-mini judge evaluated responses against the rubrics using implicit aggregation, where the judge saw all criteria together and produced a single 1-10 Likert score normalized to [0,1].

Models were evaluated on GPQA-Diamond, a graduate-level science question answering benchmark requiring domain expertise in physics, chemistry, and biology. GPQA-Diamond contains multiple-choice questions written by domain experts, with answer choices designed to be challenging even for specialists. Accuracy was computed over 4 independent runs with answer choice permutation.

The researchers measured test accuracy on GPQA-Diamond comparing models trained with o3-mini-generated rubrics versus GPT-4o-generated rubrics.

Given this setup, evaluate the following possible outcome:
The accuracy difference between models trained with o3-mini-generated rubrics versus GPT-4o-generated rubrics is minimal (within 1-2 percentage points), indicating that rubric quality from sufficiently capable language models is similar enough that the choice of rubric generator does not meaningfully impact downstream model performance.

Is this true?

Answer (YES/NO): NO